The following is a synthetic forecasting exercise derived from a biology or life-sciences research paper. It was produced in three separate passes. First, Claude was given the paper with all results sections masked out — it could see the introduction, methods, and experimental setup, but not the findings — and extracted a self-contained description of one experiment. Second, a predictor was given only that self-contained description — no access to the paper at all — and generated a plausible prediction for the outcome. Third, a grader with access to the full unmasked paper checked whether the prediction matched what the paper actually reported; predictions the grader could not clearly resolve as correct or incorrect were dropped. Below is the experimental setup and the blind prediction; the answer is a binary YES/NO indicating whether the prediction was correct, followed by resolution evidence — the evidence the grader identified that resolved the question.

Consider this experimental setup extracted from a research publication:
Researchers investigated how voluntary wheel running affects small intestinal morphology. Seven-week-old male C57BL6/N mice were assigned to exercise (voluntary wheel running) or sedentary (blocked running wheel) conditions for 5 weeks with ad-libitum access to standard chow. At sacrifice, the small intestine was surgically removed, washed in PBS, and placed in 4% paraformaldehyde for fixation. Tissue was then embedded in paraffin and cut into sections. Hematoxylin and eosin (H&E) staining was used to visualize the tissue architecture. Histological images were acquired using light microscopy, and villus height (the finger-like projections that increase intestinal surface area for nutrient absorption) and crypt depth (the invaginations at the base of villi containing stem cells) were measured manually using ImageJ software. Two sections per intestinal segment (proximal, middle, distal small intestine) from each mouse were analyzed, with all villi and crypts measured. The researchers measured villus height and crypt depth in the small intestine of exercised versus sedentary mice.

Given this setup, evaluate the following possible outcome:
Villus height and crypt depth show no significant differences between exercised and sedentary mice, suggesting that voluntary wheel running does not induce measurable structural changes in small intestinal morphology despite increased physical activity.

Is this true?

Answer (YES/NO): YES